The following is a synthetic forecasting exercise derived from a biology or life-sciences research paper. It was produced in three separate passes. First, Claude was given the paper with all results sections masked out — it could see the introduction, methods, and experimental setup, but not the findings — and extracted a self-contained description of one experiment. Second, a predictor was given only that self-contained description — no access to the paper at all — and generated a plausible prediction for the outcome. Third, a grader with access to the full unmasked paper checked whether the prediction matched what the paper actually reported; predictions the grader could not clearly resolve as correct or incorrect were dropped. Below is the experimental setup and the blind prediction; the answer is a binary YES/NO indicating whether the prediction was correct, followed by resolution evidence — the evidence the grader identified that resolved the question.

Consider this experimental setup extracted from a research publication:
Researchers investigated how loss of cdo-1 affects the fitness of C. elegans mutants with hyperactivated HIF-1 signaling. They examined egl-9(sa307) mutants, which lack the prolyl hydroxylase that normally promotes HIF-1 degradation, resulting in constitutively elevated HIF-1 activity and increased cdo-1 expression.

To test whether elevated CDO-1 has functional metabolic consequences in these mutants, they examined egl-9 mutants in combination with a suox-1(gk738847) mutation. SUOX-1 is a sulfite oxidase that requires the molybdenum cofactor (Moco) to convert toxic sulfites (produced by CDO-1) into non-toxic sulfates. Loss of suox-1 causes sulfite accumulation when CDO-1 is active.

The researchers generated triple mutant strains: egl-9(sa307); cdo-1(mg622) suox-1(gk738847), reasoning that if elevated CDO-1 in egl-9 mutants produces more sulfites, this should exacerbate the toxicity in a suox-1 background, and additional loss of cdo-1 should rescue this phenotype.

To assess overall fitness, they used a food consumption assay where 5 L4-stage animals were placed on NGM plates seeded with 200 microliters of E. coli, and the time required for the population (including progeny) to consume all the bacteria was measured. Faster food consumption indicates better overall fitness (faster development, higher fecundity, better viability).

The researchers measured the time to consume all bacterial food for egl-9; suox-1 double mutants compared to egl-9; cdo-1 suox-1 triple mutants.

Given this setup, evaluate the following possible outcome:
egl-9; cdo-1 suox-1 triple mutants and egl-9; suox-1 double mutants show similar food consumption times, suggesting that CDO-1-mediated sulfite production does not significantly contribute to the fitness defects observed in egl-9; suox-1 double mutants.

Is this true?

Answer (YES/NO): NO